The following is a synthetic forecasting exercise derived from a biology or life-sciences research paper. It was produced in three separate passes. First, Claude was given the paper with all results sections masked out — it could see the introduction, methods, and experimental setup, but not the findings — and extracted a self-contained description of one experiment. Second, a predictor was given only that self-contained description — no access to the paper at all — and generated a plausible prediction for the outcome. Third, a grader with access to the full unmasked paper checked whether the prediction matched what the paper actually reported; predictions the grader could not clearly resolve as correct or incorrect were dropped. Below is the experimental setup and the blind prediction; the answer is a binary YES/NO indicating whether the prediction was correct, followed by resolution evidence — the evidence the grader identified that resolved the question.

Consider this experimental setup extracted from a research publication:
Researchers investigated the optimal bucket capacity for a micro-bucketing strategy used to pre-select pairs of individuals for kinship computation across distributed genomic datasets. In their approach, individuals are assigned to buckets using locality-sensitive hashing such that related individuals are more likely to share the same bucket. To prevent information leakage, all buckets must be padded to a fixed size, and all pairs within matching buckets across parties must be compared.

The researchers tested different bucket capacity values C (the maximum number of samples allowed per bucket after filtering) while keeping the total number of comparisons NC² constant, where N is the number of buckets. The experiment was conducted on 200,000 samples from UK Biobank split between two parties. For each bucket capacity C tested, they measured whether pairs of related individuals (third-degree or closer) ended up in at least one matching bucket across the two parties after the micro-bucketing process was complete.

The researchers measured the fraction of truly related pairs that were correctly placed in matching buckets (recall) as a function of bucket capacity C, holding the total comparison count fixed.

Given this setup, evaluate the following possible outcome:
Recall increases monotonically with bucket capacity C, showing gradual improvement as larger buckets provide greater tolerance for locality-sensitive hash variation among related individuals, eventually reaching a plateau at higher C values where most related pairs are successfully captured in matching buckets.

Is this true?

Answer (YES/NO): NO